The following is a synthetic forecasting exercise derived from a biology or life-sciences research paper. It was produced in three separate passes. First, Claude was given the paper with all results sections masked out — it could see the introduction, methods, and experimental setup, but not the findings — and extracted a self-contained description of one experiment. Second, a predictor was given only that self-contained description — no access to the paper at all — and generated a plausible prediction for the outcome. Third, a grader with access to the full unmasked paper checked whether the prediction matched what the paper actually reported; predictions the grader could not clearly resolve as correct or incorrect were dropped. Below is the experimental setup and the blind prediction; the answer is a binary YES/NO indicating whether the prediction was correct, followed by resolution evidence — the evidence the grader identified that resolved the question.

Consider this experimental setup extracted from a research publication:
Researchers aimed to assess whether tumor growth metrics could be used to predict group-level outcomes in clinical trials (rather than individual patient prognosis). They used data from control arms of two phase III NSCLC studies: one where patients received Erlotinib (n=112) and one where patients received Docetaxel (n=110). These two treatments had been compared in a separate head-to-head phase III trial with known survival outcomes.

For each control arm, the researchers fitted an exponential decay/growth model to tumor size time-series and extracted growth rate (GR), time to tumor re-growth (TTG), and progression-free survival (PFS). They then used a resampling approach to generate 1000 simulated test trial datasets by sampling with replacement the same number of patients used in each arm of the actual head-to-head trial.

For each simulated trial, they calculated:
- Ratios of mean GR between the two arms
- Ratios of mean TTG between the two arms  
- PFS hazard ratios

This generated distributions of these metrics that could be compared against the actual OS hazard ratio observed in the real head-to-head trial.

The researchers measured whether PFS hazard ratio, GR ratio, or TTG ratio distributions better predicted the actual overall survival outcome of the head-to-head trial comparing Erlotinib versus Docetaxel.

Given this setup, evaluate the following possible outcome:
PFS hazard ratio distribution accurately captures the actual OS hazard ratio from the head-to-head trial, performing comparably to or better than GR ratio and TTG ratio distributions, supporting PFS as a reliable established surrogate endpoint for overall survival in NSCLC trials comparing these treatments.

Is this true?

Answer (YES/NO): YES